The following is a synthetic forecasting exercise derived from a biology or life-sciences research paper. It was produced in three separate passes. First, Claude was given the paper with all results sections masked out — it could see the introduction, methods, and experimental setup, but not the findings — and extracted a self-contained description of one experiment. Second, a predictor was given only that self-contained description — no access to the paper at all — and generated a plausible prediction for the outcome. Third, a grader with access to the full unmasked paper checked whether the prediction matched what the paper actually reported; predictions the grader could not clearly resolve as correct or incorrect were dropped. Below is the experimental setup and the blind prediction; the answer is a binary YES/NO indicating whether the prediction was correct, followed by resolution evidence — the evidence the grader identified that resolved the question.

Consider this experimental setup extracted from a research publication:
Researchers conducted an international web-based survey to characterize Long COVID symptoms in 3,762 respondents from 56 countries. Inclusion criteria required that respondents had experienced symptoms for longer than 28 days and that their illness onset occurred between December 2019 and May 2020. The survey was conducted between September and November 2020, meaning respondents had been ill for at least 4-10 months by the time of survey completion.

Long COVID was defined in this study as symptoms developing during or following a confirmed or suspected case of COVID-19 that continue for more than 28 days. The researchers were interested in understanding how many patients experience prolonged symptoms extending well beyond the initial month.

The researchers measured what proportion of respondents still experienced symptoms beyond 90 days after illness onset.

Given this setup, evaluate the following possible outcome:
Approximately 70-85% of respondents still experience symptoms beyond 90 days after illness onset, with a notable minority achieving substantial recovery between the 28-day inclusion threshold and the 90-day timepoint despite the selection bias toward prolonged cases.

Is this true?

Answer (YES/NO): NO